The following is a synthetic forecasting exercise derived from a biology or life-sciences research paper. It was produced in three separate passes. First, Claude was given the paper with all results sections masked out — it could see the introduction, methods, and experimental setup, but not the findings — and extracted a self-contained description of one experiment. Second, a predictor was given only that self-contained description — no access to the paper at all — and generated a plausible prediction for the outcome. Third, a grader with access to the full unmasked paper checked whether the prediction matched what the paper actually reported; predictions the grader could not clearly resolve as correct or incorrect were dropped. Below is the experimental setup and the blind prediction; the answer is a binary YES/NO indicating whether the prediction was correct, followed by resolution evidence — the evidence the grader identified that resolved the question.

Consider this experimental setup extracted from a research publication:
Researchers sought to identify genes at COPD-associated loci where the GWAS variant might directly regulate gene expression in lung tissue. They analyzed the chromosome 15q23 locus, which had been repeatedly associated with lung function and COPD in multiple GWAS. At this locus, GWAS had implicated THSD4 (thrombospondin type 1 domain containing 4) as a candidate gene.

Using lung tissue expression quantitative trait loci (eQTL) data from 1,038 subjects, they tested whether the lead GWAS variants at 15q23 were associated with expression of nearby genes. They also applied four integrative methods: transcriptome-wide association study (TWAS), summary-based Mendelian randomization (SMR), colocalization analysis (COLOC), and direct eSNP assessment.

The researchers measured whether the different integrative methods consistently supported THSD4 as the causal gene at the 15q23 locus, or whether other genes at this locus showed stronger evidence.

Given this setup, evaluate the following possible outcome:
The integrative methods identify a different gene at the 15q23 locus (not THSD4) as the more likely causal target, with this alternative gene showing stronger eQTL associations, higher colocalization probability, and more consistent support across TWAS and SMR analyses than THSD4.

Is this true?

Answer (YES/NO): NO